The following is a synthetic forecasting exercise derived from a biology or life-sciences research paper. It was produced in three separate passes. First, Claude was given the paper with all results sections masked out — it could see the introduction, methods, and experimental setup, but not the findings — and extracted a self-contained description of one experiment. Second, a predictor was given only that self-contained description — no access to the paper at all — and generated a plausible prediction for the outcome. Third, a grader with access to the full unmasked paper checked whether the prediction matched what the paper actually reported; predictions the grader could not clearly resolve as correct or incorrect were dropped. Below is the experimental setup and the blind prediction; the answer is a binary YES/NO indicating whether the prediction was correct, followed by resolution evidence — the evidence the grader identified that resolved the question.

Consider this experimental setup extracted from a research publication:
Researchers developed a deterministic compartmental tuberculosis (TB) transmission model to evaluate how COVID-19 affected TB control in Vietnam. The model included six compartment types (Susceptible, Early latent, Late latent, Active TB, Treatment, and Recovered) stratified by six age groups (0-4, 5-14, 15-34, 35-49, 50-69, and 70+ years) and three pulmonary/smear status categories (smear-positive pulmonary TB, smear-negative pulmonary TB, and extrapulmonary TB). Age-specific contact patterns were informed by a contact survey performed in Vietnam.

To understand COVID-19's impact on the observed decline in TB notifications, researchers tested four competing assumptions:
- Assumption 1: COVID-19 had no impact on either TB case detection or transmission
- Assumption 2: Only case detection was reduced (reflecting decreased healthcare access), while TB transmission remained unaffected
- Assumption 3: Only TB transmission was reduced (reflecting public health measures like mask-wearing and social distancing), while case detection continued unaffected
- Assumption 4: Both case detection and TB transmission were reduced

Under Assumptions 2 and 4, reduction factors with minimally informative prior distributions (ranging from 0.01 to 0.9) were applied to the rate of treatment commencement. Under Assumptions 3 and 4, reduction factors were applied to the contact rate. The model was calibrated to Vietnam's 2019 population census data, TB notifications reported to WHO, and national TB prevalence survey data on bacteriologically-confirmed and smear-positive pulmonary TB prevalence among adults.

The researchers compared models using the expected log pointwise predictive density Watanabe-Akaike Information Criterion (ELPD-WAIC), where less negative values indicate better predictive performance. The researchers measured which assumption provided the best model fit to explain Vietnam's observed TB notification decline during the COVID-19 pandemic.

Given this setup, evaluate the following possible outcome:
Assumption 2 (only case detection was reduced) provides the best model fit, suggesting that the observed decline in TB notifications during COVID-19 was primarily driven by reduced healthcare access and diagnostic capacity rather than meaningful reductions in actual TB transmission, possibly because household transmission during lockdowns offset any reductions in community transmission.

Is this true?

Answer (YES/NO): YES